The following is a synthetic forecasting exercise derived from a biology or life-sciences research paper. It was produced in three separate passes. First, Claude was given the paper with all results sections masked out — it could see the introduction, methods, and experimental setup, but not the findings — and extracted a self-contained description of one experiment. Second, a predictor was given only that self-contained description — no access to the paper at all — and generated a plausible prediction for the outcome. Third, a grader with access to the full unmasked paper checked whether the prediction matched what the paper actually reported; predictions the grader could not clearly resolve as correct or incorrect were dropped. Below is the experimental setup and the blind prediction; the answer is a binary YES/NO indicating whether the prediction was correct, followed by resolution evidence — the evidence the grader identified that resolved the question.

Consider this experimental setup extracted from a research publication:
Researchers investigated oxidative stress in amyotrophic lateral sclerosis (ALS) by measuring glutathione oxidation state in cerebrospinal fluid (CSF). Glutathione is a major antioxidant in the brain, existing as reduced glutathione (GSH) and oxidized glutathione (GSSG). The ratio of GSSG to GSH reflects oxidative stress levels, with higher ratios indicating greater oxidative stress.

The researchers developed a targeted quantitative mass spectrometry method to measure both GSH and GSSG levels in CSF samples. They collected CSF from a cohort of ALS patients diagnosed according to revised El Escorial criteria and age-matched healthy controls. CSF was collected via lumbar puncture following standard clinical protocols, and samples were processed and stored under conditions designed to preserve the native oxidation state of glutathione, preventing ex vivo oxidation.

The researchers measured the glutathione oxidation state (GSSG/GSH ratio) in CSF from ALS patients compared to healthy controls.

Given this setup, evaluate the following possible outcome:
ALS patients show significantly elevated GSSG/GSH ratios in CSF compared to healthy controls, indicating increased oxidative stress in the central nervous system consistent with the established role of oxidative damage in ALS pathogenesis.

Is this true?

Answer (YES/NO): YES